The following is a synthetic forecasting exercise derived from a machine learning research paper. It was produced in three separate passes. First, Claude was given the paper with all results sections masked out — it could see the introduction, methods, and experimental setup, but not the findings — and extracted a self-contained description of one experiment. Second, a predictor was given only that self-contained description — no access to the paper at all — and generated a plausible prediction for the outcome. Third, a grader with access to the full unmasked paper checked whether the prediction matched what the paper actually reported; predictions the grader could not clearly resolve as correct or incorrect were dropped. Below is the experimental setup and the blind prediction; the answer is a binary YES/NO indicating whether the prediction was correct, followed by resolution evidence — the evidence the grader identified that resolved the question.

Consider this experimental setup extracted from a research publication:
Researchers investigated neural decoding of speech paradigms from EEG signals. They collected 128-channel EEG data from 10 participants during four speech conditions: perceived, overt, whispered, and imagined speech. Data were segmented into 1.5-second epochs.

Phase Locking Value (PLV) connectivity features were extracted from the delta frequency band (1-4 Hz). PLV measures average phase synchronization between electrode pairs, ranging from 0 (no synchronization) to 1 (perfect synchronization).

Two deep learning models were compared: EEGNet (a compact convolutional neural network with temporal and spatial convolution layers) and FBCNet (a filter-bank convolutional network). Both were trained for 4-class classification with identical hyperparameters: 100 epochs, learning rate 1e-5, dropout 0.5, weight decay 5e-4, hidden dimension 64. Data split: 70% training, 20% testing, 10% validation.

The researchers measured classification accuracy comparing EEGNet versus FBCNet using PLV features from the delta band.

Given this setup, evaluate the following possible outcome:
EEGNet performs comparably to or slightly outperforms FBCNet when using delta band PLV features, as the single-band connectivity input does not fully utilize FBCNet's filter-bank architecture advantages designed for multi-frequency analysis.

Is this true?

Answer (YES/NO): YES